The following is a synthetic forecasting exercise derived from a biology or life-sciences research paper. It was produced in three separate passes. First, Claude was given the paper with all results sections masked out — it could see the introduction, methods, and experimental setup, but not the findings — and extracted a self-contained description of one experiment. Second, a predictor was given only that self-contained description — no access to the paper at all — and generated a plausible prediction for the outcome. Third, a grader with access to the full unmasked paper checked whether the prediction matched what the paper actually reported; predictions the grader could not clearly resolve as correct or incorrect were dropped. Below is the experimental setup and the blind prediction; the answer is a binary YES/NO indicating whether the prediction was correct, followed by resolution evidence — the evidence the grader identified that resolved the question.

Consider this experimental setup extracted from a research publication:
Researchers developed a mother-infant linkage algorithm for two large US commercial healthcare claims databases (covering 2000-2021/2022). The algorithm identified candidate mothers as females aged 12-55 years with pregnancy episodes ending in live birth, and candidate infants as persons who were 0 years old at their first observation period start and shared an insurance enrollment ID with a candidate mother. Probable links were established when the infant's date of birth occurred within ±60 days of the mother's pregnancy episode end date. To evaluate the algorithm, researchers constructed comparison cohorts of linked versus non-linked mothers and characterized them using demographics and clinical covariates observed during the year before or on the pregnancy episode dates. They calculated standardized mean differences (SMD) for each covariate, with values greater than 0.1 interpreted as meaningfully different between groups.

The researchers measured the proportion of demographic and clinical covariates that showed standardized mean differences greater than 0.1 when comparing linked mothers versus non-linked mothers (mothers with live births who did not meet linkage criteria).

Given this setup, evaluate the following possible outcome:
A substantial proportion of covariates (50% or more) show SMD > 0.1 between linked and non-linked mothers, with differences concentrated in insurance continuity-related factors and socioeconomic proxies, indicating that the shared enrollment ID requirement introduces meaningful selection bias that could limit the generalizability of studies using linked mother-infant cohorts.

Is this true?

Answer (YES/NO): NO